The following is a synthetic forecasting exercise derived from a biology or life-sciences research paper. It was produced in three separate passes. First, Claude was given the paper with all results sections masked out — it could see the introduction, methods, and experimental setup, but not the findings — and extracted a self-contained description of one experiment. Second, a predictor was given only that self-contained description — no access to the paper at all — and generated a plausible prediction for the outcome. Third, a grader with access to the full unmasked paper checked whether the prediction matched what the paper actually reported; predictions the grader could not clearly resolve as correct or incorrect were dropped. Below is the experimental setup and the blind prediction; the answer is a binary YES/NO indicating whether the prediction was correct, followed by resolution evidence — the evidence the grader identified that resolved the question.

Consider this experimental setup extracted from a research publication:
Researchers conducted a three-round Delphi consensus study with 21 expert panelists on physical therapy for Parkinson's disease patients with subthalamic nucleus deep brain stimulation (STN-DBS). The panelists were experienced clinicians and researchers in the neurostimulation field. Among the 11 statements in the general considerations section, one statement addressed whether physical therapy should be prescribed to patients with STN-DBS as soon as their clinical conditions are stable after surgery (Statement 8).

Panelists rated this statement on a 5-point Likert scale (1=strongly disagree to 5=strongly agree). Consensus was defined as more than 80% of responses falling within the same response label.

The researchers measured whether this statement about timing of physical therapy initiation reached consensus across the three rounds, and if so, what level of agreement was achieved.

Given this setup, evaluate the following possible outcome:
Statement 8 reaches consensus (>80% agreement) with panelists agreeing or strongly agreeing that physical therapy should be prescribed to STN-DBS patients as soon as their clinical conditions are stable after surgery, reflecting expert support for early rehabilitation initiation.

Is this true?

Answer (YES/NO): YES